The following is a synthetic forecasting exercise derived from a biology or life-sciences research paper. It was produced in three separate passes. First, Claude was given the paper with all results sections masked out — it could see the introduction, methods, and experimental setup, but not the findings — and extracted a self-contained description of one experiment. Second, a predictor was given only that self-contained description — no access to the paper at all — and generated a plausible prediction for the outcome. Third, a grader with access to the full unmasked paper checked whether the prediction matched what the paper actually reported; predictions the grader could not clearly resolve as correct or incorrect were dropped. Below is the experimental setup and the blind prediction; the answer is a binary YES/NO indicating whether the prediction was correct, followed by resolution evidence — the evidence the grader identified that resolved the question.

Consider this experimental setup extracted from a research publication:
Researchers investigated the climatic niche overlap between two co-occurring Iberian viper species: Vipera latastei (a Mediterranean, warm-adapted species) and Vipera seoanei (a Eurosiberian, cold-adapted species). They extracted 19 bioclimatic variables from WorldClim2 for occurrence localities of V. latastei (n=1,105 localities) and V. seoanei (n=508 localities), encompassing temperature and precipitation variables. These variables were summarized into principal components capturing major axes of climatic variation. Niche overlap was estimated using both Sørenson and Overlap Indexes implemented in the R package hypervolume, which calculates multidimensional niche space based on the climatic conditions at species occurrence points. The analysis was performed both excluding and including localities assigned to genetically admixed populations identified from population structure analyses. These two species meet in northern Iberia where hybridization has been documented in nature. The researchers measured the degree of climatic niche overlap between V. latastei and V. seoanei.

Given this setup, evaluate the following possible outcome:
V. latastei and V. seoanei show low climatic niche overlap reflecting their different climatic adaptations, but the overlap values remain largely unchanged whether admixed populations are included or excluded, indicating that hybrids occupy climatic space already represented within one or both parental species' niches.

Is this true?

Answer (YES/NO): NO